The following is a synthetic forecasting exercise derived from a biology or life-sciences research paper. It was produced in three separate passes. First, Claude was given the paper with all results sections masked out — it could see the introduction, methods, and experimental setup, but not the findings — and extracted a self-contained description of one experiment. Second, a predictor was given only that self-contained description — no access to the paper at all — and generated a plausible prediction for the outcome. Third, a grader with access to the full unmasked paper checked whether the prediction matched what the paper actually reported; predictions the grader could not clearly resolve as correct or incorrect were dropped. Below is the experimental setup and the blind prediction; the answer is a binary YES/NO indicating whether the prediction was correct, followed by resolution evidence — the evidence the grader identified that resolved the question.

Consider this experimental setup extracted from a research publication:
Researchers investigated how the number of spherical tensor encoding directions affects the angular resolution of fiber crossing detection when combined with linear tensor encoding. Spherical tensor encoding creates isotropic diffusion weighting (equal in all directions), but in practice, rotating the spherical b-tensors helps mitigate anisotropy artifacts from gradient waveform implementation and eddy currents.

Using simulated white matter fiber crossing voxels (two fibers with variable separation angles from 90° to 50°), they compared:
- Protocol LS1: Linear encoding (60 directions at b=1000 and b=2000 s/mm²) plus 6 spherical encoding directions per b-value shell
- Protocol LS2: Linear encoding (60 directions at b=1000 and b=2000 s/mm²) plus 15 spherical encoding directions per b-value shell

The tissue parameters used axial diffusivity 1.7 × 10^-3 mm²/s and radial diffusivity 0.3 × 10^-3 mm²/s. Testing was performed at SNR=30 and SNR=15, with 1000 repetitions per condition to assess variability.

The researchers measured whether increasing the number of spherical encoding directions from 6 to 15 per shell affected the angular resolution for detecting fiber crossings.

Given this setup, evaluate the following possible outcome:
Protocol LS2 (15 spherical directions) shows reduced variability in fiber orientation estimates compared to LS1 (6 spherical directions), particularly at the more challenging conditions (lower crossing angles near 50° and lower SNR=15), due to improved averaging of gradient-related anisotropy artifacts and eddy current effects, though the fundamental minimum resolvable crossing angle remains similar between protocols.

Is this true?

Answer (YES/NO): NO